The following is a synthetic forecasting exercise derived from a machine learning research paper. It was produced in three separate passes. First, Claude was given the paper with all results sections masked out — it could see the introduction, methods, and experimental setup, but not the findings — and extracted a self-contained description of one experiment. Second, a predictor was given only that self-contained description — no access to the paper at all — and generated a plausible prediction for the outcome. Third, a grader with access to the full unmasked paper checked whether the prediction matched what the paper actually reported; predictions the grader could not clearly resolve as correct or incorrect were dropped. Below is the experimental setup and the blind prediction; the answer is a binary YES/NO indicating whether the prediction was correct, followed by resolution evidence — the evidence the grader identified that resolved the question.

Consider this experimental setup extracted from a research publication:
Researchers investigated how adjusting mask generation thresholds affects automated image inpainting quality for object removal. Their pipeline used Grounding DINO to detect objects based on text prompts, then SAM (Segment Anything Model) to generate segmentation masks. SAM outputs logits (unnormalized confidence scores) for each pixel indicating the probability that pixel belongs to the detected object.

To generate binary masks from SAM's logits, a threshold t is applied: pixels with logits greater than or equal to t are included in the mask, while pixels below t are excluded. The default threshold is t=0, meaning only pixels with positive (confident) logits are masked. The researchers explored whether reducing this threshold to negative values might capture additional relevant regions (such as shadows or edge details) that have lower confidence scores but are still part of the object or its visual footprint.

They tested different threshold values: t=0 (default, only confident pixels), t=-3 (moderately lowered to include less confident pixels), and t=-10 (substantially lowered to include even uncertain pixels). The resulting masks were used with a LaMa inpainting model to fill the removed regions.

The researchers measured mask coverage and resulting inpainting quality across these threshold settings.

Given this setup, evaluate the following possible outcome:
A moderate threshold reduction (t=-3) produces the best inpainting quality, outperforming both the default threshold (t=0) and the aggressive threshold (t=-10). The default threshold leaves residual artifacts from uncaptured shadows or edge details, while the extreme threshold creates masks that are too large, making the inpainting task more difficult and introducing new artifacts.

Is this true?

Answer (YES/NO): NO